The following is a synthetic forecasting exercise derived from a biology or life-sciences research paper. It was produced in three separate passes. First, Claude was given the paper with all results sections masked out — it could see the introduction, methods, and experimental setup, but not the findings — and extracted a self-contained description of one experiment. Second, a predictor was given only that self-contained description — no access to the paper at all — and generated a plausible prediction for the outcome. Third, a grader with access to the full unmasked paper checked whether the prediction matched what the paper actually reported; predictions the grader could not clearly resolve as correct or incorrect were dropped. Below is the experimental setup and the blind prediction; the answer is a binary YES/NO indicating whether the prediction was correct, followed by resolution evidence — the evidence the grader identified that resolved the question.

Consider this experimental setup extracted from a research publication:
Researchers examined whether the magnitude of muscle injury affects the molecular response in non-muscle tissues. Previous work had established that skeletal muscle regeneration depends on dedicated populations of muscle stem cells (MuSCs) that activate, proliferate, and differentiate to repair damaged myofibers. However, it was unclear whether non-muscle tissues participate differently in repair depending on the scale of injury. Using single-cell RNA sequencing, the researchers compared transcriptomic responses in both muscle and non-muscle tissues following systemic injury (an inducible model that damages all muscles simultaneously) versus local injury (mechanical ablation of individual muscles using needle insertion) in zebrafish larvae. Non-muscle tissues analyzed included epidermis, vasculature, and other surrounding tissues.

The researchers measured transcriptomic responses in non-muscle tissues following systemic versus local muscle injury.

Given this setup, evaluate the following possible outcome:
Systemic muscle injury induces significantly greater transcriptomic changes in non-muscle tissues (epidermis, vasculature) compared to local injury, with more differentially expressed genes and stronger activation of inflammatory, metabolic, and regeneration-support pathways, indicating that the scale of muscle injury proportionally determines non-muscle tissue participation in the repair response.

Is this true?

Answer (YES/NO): NO